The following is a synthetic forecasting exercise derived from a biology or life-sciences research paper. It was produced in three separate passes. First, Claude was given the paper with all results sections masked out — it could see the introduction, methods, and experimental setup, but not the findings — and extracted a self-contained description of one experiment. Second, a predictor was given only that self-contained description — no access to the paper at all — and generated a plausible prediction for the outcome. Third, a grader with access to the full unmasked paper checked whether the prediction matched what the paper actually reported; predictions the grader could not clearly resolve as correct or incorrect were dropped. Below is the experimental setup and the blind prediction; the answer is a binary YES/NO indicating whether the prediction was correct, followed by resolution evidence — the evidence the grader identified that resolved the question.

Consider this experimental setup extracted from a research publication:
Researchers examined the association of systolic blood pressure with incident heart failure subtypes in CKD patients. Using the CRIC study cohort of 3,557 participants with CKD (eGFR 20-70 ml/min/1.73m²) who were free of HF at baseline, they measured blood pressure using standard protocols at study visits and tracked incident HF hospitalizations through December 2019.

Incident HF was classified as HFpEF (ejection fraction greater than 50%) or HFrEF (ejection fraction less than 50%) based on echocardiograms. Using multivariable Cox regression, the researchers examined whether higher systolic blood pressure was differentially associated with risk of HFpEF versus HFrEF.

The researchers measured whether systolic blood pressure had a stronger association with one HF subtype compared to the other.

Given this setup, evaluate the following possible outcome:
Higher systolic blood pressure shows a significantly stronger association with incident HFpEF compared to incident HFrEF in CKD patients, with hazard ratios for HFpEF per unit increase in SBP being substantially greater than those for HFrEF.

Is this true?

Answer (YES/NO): YES